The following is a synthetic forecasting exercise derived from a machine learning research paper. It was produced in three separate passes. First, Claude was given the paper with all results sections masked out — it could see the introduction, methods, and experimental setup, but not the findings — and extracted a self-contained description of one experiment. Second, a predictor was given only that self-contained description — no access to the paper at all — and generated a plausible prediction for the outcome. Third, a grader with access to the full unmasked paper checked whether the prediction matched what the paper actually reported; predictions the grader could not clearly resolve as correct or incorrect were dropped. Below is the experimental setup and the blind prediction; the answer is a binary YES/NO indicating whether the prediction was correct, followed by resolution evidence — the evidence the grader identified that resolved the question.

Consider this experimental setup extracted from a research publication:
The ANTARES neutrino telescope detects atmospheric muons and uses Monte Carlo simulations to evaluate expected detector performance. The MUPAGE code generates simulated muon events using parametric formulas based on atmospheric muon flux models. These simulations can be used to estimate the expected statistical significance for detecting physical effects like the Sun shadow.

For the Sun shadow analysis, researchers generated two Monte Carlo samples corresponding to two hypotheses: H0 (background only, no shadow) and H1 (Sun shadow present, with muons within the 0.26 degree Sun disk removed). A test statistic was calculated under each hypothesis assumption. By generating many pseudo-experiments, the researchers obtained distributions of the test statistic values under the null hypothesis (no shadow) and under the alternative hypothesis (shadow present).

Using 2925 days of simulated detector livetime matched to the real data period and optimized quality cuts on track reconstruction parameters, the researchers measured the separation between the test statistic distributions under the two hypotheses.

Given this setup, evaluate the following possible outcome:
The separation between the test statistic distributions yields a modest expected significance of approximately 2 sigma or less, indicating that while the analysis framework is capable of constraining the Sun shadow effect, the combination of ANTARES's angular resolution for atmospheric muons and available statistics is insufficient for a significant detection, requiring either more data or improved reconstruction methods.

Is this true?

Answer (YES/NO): NO